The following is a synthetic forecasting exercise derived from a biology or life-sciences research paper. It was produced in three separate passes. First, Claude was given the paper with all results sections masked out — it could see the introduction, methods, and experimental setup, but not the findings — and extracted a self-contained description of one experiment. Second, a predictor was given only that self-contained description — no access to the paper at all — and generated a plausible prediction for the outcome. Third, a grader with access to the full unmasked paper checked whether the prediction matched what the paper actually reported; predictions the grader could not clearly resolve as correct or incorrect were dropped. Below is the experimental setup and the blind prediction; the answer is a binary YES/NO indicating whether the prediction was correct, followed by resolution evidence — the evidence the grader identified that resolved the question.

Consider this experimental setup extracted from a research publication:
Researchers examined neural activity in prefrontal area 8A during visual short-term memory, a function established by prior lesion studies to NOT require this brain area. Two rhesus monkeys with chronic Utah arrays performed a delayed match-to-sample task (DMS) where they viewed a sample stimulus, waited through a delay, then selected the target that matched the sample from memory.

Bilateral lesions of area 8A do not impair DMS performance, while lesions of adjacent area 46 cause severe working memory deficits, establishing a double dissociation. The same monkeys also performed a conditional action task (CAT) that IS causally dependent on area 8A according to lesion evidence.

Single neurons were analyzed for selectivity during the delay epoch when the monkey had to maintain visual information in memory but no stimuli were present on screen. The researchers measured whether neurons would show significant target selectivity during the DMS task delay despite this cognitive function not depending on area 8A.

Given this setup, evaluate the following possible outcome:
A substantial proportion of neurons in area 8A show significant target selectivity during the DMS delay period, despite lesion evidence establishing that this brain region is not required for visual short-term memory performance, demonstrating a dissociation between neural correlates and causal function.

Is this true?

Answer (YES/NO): YES